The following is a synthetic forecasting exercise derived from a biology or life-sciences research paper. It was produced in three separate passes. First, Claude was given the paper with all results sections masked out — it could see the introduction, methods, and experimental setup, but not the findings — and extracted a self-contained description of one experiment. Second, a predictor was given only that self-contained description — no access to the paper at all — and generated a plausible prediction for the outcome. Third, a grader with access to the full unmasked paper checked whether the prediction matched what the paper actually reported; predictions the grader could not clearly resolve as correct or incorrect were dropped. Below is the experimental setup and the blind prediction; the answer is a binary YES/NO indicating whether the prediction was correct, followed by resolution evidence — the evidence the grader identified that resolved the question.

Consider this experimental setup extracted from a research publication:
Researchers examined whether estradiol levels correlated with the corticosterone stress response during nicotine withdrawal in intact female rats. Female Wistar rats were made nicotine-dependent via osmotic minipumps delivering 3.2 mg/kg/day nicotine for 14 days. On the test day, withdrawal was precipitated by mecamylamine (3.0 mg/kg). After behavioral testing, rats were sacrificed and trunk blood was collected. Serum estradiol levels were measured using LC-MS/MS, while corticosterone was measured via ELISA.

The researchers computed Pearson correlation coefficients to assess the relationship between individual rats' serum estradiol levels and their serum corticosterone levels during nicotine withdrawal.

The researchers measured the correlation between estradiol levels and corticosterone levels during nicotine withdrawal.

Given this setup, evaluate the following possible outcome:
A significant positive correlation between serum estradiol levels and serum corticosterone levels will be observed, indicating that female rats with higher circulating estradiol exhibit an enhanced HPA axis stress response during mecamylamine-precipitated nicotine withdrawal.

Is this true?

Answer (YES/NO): YES